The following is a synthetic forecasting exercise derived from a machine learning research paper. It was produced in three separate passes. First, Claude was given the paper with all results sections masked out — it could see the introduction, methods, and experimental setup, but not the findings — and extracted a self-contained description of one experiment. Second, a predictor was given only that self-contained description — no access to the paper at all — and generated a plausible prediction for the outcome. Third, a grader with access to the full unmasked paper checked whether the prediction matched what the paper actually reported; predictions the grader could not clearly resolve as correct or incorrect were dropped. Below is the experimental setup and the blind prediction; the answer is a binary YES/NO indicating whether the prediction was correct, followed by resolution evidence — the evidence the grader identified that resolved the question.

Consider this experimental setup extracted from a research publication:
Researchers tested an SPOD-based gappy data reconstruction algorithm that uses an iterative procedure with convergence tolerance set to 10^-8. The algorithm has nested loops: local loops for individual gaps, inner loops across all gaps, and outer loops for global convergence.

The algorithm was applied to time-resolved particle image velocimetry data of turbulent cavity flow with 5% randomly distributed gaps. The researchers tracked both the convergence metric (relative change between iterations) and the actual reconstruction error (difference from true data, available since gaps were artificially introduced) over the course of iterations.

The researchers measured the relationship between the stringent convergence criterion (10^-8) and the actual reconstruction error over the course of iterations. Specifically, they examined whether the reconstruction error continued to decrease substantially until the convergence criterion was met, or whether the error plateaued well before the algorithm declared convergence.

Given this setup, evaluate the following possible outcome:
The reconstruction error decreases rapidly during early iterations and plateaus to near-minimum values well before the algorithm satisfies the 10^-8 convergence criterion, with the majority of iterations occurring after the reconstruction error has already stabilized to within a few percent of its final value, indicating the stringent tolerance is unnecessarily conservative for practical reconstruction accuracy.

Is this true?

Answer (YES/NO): YES